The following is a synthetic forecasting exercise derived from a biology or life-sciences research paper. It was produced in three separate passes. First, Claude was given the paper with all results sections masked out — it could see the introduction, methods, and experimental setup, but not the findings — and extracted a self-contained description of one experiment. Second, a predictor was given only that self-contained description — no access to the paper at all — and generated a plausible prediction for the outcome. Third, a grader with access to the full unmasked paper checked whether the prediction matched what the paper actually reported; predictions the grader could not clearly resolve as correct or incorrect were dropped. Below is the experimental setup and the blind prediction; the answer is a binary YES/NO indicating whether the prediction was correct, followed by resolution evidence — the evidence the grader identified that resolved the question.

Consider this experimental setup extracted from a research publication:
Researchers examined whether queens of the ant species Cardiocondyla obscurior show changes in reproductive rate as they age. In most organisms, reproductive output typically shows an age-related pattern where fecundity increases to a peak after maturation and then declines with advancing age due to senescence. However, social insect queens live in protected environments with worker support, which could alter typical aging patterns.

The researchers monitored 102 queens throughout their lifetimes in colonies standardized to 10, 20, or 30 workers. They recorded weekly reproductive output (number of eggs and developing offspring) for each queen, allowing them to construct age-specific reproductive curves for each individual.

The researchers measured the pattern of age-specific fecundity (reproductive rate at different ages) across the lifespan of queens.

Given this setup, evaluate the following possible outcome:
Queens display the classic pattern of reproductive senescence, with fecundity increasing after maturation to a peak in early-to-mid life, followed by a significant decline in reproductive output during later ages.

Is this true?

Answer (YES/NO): NO